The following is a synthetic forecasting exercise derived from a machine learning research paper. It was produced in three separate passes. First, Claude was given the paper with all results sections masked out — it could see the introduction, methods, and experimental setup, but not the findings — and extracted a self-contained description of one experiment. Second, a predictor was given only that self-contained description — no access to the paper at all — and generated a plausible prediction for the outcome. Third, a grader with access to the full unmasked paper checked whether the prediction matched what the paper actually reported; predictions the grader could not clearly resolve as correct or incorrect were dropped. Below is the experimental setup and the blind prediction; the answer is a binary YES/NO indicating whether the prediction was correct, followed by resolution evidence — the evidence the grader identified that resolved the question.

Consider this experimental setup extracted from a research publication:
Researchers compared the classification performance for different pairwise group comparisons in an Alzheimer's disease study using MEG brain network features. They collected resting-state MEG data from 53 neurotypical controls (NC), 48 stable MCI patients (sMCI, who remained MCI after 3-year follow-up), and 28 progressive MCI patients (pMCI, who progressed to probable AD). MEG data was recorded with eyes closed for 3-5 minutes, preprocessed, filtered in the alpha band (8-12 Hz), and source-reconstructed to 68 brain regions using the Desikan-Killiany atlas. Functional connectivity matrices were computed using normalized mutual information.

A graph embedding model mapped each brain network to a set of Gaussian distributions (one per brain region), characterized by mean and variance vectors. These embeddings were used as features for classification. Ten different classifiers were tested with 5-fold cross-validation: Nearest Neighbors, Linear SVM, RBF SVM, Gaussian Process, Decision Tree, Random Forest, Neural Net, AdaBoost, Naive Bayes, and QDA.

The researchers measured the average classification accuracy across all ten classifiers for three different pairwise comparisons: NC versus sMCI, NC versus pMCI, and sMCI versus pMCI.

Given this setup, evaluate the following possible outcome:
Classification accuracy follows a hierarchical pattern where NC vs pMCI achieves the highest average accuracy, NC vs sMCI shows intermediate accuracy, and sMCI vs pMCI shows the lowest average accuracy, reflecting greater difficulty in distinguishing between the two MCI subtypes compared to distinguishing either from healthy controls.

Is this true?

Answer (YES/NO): YES